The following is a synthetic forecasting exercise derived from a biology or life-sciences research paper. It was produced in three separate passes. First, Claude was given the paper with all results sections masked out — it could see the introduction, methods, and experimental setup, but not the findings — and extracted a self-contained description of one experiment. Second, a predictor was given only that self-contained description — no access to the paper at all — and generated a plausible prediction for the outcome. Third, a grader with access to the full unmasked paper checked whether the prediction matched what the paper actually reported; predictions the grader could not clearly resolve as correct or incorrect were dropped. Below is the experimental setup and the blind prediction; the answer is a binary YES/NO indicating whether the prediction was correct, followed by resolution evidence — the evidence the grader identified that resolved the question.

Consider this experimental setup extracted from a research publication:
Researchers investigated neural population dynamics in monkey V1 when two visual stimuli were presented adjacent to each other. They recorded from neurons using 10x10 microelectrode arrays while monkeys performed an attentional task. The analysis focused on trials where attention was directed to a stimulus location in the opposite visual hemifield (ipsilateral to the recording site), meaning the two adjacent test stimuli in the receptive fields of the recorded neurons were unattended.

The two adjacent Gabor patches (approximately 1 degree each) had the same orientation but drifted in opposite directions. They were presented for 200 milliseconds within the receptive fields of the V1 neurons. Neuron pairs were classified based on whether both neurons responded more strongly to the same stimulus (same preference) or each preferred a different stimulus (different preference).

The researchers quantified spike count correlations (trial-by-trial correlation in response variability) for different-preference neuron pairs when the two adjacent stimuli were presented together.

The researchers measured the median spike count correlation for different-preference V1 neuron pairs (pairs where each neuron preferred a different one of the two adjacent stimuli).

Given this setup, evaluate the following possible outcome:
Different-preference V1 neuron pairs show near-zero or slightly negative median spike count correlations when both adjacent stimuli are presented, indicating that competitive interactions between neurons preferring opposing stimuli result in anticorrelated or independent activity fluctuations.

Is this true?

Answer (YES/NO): YES